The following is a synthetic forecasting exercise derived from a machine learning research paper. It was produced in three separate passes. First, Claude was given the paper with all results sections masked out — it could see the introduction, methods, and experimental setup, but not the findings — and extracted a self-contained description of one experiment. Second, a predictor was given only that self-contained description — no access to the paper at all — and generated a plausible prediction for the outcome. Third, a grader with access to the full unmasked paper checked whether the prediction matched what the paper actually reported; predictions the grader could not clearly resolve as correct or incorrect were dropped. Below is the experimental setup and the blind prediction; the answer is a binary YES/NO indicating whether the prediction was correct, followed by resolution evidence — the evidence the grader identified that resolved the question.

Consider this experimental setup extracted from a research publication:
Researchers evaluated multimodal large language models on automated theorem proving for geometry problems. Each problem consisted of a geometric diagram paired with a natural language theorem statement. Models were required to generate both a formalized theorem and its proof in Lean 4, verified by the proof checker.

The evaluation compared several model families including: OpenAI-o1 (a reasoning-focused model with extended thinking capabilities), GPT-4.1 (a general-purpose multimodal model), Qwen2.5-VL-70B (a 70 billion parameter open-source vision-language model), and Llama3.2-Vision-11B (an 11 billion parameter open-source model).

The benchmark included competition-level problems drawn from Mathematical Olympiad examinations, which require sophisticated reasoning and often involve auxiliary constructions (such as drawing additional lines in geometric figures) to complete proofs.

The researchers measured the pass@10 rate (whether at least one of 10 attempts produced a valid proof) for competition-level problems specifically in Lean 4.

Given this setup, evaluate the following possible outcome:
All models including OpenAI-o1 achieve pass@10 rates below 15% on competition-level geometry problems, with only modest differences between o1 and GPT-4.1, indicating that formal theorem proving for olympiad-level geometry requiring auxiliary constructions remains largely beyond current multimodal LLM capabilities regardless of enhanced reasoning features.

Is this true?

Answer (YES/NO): YES